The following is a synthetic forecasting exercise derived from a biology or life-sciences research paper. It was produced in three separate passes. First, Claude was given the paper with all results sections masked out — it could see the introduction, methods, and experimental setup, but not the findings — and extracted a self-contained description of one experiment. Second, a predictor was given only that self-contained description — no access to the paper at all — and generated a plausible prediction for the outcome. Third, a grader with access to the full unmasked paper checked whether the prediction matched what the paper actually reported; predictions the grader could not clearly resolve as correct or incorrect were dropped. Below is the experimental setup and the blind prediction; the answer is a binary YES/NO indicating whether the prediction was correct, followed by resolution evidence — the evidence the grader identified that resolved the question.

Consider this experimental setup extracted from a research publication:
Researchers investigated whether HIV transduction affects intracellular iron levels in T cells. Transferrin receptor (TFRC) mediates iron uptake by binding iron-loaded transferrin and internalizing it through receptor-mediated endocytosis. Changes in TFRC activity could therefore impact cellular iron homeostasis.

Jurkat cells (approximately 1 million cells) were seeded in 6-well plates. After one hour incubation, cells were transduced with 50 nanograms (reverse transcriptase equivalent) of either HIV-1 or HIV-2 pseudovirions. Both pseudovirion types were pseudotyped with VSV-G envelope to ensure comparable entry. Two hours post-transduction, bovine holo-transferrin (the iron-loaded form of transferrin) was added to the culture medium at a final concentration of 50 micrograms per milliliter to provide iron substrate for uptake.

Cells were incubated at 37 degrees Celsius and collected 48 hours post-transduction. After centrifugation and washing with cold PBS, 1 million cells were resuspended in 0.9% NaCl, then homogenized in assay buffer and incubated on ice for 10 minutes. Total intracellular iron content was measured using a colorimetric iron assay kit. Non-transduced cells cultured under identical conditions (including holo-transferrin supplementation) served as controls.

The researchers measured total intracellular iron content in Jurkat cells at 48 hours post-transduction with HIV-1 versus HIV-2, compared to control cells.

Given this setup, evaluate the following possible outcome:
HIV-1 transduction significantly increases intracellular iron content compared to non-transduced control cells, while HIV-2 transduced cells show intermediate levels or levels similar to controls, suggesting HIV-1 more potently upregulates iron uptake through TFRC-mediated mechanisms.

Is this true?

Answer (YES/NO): NO